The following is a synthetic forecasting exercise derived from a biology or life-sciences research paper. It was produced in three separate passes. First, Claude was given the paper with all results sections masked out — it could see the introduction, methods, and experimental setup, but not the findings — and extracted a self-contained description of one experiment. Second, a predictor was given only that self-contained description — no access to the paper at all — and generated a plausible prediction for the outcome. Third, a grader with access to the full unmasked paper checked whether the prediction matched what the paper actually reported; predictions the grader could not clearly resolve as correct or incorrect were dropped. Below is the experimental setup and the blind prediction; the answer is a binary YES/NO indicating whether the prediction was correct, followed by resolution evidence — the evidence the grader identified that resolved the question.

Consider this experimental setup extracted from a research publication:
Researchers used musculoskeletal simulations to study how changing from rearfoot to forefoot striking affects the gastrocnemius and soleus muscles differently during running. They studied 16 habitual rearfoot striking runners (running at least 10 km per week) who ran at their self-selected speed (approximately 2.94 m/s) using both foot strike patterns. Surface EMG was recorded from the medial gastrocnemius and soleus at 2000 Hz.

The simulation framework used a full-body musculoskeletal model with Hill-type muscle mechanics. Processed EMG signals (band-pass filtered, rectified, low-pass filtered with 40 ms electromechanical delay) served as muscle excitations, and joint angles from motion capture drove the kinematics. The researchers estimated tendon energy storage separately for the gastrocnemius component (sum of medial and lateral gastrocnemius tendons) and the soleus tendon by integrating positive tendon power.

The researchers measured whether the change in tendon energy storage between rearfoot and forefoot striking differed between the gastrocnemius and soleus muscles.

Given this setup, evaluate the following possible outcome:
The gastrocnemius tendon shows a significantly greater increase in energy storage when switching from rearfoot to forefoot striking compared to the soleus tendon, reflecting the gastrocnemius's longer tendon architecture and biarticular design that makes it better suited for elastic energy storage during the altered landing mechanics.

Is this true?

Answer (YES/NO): YES